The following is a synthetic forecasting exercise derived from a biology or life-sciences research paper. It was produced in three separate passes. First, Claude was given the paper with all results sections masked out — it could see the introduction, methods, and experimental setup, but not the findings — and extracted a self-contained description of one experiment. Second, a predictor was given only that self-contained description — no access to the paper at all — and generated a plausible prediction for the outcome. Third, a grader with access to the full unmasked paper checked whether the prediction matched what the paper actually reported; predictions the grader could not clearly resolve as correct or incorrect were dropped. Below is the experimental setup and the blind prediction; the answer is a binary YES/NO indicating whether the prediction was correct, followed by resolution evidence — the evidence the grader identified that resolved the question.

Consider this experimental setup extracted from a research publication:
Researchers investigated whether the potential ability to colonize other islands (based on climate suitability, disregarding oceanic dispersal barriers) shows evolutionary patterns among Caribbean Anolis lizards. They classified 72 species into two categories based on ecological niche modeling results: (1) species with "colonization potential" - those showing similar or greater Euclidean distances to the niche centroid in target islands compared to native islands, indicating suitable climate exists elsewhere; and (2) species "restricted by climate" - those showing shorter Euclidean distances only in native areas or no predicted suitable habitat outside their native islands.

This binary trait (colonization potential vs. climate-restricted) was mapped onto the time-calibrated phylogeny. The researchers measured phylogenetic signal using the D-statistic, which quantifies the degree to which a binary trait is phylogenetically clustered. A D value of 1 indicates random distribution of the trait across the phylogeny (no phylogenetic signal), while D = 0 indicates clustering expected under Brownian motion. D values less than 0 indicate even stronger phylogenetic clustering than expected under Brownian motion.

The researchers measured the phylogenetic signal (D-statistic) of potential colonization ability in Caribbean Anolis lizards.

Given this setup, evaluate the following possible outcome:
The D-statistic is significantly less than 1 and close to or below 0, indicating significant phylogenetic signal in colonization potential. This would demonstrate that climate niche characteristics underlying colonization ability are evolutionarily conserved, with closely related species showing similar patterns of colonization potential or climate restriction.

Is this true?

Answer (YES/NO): YES